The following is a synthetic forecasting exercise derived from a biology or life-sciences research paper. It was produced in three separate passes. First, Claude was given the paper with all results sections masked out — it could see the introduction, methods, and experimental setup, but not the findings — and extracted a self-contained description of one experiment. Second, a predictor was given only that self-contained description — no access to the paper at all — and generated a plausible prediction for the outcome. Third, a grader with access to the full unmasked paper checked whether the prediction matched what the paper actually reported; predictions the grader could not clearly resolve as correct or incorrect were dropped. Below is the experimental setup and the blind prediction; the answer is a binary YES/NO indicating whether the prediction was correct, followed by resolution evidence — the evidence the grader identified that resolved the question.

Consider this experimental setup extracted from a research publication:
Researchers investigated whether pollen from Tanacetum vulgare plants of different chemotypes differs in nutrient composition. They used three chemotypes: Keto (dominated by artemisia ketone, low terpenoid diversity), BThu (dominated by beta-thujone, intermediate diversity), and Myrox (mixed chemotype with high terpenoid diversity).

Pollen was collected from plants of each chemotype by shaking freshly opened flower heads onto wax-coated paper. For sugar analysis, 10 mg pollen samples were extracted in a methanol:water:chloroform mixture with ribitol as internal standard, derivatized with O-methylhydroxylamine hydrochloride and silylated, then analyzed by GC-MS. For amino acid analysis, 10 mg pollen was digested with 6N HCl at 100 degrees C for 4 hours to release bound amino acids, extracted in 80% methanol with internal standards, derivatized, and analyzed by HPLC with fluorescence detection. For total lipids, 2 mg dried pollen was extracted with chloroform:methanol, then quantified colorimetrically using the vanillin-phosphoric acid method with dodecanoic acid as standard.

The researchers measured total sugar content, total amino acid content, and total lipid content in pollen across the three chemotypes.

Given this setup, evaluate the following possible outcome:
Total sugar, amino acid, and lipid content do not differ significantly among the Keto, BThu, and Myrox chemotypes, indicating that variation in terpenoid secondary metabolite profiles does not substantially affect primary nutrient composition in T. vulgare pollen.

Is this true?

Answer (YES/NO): YES